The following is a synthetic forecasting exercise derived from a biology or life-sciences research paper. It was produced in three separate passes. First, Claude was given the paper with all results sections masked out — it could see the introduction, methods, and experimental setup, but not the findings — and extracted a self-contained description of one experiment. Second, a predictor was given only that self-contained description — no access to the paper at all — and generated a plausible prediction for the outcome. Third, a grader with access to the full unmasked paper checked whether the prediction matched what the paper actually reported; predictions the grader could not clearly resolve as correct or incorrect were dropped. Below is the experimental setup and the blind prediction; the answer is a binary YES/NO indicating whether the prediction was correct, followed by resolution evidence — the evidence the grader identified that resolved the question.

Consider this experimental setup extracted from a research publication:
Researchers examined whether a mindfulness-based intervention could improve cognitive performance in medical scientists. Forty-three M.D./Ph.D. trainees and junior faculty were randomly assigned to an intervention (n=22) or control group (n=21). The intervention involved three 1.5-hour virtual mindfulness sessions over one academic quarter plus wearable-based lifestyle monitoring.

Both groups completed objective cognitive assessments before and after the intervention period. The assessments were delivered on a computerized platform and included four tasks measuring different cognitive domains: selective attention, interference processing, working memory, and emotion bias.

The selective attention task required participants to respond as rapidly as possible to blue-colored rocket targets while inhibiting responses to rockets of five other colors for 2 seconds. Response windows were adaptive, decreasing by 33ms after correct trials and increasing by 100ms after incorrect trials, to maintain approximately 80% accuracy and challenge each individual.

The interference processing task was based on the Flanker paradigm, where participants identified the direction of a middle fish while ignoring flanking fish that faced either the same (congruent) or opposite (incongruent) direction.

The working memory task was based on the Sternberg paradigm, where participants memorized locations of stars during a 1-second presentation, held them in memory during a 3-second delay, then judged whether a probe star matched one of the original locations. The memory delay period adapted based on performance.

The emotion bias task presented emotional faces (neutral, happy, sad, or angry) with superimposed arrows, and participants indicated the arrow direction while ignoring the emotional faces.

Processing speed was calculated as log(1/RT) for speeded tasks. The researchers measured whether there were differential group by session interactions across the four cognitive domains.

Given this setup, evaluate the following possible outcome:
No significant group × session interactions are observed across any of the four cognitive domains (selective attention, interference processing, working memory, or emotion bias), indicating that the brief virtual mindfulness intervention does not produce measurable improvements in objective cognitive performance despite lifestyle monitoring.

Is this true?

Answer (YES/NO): NO